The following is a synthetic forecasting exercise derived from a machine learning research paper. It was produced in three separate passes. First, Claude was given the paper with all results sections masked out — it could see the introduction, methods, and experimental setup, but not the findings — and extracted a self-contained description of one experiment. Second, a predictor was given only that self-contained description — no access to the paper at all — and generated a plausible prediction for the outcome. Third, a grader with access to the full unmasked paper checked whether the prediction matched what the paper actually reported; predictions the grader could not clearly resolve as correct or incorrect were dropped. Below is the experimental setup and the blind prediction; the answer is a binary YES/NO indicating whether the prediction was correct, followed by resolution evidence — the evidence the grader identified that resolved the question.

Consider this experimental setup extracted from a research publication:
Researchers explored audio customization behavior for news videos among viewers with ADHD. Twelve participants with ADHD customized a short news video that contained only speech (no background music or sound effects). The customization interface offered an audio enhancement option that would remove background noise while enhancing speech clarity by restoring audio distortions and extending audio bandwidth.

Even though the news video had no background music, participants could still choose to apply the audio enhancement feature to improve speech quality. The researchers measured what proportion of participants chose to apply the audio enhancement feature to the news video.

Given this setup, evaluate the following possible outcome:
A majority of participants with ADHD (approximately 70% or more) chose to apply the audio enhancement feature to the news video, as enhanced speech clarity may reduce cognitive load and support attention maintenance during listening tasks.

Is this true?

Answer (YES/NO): NO